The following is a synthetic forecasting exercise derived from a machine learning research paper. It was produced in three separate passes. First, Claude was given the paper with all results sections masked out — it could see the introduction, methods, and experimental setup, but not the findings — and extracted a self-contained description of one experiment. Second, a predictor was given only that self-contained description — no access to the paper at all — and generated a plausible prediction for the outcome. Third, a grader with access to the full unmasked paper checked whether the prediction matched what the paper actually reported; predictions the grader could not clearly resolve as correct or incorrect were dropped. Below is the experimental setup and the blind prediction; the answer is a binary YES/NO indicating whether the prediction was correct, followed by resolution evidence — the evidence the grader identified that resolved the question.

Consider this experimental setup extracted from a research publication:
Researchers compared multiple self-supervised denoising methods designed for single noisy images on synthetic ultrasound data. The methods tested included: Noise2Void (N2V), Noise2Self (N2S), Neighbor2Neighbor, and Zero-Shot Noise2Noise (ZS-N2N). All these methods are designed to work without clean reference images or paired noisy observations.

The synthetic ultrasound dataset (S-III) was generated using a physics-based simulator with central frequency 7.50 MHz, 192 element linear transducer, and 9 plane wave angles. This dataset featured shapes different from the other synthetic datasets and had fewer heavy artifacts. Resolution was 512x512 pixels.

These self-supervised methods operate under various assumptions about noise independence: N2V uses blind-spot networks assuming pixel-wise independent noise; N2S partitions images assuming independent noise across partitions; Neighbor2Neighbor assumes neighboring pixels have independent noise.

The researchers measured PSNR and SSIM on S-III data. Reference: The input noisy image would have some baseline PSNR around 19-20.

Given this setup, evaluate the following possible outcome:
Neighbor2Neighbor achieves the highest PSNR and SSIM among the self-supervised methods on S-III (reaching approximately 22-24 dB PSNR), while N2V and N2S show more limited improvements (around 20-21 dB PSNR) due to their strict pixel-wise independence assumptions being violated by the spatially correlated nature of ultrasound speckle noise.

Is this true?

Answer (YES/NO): NO